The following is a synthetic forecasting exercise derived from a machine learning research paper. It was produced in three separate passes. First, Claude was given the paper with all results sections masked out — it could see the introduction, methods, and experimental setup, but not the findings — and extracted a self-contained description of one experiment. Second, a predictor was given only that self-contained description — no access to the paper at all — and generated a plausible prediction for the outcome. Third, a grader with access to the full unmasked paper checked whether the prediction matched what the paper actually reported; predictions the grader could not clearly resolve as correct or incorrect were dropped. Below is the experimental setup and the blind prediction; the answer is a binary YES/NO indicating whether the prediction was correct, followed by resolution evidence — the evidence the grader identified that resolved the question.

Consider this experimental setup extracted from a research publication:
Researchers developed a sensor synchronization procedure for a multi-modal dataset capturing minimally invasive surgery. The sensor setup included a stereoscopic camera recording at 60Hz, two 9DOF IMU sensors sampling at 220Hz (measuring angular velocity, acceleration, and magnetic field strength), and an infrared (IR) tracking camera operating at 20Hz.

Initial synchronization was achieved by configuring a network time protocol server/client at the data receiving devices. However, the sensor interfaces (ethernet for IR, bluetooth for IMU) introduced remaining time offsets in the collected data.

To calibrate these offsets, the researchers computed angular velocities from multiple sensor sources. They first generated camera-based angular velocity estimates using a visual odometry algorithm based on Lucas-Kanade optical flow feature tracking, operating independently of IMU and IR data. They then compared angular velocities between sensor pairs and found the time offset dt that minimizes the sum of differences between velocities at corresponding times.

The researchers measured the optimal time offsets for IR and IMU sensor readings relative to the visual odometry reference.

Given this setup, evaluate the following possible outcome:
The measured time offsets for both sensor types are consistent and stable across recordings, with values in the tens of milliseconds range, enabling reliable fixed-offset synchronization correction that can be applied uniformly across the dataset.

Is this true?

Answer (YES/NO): NO